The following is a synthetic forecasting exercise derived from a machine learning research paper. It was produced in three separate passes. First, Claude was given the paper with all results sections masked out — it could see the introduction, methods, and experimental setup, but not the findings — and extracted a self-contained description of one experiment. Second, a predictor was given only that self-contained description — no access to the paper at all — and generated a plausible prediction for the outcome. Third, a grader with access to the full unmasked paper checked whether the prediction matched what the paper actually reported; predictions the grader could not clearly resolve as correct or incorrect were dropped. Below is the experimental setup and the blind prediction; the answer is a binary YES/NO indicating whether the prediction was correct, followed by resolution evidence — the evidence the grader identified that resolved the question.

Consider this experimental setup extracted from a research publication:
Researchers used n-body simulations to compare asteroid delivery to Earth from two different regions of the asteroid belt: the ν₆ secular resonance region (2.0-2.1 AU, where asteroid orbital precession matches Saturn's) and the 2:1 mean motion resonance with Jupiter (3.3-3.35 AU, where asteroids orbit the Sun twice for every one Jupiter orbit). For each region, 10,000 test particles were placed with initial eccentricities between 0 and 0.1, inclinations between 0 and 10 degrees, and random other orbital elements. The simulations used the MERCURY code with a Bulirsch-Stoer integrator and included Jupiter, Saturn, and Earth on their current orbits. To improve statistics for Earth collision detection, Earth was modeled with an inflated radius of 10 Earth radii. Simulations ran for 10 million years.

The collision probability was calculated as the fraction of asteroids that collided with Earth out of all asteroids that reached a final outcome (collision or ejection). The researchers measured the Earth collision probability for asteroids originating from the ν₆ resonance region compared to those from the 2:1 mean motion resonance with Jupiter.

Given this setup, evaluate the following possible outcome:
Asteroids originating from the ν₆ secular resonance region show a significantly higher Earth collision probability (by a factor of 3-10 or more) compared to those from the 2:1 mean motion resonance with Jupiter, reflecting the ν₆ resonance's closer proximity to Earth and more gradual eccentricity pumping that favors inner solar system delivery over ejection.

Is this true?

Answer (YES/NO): YES